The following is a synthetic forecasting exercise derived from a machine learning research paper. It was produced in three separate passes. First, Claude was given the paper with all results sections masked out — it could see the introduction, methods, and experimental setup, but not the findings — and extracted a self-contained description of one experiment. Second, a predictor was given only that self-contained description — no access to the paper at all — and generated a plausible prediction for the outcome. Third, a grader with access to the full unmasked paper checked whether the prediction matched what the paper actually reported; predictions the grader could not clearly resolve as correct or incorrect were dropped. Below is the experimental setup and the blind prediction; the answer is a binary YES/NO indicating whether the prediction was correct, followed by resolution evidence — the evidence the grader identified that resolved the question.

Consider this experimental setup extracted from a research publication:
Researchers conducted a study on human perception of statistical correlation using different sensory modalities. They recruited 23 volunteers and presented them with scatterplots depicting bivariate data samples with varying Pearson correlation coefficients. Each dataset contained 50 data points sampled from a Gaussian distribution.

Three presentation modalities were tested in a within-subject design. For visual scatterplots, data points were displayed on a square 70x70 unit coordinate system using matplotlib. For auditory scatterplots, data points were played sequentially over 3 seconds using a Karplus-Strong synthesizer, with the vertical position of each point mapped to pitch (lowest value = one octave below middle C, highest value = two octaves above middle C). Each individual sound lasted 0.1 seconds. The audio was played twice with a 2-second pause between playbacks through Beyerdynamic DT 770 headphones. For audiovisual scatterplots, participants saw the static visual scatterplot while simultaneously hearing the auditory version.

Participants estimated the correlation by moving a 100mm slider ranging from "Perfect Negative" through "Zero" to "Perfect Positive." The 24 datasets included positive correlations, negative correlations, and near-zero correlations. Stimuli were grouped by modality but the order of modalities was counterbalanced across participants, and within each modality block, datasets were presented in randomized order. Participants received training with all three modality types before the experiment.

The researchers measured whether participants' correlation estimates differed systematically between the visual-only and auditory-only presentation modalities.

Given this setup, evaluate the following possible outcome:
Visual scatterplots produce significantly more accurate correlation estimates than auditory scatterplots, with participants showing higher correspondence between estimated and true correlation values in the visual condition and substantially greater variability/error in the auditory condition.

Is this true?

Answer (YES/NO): NO